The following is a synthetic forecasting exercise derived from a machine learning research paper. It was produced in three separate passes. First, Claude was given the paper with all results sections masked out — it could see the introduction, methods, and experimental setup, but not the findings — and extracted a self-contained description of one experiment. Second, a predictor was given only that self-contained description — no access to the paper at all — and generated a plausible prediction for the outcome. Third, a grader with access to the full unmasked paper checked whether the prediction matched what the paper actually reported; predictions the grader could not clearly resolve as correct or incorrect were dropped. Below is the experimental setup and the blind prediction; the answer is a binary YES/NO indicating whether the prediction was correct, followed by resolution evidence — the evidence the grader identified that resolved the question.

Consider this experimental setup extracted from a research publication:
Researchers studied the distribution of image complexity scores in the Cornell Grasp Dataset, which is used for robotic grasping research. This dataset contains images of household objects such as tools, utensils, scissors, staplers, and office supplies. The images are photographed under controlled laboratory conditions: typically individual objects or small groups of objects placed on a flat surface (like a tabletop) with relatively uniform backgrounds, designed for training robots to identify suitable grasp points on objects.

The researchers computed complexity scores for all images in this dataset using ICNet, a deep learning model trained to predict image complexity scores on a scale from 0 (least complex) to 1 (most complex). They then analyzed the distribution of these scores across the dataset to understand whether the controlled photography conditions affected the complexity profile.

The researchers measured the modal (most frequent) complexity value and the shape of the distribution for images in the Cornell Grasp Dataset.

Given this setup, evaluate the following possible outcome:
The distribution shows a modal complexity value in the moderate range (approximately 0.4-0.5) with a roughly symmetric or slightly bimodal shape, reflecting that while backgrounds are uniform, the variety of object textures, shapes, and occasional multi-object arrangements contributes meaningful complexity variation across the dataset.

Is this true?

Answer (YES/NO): NO